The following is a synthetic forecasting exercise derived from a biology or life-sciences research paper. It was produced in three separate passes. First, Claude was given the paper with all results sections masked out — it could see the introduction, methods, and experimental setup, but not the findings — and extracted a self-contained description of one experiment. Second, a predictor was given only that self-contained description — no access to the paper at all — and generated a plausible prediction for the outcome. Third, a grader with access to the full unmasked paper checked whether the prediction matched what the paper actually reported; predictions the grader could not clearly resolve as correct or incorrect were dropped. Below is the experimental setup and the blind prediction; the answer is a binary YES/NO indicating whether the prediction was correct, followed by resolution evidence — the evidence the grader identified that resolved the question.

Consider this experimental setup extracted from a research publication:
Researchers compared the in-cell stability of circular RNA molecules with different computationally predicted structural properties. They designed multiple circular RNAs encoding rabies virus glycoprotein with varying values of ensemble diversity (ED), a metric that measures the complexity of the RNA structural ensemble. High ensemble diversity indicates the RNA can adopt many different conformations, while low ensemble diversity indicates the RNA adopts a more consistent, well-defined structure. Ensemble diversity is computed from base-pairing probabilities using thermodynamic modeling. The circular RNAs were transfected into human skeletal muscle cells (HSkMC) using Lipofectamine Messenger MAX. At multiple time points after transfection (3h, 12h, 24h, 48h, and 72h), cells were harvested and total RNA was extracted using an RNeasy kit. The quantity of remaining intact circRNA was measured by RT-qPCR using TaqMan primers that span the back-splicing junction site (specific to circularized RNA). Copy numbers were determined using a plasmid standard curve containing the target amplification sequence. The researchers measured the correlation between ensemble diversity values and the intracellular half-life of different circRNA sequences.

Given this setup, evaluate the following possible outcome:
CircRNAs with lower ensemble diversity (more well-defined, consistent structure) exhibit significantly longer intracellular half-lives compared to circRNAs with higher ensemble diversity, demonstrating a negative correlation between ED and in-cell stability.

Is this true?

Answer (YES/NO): YES